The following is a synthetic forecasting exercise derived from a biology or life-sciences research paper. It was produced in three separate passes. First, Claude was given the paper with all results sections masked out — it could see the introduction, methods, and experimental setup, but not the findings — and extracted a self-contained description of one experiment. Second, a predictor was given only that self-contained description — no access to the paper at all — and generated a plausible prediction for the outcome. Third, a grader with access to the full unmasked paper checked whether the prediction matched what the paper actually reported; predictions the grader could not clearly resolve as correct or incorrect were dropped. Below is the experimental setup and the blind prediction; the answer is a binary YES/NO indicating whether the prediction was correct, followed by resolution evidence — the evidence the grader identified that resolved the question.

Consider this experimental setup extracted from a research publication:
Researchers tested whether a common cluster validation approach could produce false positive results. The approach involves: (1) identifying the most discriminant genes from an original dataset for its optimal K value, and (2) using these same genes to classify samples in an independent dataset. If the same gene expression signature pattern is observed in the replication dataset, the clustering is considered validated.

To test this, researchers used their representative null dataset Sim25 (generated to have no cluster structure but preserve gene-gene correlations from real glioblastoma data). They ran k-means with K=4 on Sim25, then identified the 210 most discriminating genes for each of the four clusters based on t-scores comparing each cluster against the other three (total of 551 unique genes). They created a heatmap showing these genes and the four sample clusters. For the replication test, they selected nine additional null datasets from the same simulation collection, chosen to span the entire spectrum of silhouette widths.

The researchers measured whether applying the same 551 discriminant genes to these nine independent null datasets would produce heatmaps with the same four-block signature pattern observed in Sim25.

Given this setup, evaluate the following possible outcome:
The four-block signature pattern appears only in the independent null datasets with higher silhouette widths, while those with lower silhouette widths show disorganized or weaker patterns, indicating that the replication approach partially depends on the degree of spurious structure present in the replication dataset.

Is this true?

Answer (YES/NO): NO